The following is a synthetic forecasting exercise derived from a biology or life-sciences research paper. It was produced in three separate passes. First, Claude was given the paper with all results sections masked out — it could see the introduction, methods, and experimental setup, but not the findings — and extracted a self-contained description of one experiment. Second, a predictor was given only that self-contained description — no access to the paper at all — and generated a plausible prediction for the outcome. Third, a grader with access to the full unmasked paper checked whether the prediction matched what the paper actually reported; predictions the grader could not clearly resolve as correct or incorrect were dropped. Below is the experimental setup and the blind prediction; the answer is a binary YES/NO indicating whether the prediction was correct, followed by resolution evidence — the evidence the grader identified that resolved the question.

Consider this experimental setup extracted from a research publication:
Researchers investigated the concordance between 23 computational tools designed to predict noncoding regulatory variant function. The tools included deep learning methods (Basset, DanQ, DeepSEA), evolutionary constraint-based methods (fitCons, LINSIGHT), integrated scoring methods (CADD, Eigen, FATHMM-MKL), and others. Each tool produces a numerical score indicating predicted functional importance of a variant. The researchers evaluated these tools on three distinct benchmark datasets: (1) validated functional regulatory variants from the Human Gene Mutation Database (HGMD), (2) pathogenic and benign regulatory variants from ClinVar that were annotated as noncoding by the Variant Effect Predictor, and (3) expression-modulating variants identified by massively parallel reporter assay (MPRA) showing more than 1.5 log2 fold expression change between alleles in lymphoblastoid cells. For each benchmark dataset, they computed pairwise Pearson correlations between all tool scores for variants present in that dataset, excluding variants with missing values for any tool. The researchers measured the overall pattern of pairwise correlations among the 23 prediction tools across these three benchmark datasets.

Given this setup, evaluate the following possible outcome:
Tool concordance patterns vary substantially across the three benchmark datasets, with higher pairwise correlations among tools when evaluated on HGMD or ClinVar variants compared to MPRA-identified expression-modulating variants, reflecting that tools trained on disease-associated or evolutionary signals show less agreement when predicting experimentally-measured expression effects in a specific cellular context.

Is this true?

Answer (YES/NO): NO